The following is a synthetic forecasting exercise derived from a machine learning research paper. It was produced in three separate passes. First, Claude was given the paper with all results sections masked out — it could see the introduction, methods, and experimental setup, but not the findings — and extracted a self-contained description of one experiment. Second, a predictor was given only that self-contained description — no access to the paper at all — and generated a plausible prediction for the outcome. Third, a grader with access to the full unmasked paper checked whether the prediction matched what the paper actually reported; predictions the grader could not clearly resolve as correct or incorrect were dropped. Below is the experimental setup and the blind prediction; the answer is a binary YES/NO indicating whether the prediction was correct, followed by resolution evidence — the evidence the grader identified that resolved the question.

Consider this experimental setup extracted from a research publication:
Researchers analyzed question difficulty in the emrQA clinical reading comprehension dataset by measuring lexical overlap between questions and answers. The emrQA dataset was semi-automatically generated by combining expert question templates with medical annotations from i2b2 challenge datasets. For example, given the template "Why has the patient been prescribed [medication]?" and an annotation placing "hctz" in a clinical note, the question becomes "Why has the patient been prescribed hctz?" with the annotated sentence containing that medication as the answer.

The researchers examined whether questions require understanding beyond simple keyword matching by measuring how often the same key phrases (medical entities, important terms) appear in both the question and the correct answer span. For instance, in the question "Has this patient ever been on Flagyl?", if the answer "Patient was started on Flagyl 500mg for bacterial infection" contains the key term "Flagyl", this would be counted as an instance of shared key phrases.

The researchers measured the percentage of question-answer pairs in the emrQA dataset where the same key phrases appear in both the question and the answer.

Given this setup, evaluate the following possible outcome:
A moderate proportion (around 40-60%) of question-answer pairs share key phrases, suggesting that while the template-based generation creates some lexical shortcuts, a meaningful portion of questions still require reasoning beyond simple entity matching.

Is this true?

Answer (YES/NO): NO